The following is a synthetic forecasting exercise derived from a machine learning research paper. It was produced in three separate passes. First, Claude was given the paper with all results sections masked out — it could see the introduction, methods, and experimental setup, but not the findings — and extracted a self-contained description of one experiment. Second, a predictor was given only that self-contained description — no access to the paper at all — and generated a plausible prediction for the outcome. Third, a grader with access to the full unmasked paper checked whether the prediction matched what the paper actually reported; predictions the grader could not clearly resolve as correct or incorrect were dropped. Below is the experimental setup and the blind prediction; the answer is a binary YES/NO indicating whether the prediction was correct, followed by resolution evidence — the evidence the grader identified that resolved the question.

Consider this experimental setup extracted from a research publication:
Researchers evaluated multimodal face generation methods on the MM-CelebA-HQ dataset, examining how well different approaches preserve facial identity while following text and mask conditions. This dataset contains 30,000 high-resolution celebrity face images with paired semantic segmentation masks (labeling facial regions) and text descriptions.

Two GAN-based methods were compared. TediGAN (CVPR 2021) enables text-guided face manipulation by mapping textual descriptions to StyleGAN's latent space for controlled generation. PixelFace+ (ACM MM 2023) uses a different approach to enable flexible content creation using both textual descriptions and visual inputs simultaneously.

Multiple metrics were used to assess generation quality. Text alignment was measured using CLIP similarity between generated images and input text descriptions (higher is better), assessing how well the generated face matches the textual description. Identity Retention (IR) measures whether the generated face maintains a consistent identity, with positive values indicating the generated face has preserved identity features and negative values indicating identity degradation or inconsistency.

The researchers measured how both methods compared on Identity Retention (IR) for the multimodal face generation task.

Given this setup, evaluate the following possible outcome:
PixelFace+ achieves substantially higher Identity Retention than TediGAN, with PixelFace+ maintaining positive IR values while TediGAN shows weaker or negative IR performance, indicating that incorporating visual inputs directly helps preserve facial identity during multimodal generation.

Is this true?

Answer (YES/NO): YES